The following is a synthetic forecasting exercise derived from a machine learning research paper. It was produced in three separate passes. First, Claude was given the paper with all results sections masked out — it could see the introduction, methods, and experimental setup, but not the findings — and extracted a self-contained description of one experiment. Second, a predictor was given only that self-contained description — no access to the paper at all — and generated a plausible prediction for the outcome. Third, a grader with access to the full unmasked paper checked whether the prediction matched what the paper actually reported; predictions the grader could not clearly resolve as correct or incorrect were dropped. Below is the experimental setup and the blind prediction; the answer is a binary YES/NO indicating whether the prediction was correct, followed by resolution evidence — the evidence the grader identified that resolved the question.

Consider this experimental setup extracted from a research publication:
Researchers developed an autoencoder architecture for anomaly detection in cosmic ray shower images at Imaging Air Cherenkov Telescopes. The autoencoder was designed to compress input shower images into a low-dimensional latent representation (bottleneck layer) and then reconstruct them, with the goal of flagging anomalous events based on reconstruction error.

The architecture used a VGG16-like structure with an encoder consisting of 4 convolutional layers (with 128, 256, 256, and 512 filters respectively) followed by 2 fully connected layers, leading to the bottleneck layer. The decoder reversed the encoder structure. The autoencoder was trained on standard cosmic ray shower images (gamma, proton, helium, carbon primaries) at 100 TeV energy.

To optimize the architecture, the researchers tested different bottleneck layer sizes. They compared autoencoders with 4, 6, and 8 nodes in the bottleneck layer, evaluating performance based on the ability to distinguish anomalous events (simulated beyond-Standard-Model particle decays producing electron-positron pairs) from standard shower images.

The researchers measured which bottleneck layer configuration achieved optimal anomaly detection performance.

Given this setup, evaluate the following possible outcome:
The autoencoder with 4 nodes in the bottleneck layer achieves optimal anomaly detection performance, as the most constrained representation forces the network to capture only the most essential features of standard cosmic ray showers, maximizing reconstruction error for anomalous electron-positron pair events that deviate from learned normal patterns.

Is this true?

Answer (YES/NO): NO